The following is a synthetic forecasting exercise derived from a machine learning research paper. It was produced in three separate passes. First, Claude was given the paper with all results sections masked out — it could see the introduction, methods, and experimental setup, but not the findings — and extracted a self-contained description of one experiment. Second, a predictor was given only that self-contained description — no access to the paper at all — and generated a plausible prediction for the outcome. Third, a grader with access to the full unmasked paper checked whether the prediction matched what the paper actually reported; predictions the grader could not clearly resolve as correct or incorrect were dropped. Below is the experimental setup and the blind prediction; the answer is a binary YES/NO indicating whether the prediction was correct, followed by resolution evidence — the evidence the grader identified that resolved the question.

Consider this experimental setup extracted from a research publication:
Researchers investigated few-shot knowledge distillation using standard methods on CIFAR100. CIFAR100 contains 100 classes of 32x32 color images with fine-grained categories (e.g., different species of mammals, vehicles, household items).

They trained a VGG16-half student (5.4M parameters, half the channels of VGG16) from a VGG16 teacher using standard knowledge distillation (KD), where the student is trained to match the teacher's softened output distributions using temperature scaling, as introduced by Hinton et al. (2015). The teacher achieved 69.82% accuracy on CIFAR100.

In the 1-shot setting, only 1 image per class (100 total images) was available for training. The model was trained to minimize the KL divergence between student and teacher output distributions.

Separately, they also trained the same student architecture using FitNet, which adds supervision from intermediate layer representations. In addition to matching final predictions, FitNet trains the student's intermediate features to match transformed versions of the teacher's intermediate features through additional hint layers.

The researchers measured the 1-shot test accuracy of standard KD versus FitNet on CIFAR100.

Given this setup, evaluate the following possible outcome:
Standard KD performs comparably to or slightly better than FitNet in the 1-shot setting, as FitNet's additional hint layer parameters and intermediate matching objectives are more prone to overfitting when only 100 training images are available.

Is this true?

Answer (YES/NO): NO